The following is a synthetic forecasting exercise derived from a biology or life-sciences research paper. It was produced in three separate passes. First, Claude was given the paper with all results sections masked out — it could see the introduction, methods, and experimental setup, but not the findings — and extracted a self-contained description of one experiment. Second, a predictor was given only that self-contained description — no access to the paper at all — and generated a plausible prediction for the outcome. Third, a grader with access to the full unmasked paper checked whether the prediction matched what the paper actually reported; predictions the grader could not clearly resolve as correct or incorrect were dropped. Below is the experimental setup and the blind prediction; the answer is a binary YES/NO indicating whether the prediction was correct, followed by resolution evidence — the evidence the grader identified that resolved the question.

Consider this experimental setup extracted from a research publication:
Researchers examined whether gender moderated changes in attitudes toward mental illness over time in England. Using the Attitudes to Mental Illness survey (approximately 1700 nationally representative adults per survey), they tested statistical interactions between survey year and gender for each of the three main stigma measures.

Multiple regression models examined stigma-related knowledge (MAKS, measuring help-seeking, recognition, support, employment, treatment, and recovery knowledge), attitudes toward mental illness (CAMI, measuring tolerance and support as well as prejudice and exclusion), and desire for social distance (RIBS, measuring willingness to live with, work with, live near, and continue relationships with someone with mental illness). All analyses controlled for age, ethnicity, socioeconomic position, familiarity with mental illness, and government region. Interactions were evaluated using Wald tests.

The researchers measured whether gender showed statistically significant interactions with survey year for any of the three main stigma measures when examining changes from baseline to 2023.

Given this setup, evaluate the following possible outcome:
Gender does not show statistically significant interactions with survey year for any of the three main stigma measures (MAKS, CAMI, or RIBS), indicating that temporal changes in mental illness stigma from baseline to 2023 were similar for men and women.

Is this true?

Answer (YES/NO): YES